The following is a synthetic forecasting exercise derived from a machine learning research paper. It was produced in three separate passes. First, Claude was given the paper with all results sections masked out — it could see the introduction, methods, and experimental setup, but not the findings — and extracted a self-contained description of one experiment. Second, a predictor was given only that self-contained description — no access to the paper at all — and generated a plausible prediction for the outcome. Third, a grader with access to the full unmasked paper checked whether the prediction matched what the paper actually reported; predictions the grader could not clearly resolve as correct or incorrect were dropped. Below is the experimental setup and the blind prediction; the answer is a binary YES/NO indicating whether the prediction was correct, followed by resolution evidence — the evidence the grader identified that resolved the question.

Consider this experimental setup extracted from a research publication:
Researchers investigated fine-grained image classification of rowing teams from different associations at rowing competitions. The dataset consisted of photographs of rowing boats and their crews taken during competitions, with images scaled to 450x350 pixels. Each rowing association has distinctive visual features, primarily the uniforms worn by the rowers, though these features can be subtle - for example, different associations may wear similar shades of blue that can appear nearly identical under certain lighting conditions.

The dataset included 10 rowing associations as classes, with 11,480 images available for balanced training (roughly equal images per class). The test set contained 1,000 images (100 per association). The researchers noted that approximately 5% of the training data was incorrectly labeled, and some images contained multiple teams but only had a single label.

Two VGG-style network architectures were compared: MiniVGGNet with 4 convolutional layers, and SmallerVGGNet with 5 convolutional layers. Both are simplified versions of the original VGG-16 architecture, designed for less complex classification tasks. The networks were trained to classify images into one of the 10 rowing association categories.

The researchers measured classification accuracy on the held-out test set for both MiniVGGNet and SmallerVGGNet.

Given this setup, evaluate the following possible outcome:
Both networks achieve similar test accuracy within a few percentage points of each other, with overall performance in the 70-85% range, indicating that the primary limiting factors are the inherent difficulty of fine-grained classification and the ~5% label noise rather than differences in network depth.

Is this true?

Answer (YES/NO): NO